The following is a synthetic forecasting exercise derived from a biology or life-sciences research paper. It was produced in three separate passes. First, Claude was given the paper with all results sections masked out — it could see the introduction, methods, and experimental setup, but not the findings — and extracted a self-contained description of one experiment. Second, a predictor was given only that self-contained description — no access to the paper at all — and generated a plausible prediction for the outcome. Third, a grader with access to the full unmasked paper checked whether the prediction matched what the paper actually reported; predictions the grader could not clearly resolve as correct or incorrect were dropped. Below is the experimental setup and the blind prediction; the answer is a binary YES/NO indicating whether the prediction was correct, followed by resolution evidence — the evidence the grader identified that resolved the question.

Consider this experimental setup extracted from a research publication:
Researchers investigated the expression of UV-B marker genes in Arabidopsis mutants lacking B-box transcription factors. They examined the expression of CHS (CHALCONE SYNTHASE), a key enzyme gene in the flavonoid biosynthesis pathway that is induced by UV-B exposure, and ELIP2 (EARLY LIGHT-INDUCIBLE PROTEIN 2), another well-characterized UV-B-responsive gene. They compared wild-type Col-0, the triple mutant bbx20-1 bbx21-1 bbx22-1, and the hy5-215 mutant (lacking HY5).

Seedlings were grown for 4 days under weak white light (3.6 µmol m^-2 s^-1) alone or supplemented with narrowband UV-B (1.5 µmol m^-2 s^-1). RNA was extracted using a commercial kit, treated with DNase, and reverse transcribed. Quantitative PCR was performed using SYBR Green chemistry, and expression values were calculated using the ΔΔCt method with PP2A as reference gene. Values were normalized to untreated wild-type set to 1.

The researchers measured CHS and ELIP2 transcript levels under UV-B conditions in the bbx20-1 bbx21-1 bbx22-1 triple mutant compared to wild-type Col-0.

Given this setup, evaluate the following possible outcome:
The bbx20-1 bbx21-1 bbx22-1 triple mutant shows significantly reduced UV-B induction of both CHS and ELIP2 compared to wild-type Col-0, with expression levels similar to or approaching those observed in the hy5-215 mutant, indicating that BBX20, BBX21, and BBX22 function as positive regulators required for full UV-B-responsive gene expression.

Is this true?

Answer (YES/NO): NO